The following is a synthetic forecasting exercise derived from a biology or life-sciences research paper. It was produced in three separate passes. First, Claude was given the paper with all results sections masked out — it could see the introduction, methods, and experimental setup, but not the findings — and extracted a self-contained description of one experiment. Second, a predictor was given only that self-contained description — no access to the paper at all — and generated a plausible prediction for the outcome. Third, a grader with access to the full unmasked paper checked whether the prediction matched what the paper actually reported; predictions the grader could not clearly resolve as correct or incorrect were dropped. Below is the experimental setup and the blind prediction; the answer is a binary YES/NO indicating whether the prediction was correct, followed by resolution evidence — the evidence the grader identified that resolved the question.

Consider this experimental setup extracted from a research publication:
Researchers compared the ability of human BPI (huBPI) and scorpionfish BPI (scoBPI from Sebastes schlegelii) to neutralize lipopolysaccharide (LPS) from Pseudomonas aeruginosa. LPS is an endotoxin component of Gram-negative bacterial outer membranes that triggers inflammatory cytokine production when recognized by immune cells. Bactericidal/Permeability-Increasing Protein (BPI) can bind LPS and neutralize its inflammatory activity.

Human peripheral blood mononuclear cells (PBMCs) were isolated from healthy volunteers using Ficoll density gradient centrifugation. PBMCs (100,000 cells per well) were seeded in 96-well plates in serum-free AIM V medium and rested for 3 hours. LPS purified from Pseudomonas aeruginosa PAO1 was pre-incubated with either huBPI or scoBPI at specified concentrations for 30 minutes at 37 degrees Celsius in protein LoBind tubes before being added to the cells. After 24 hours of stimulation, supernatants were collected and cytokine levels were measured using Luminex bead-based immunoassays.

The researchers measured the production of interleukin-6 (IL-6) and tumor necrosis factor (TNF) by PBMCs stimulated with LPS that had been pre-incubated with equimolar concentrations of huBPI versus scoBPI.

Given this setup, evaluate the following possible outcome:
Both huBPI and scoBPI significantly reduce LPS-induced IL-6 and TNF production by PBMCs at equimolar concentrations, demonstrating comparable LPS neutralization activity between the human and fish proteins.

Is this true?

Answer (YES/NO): NO